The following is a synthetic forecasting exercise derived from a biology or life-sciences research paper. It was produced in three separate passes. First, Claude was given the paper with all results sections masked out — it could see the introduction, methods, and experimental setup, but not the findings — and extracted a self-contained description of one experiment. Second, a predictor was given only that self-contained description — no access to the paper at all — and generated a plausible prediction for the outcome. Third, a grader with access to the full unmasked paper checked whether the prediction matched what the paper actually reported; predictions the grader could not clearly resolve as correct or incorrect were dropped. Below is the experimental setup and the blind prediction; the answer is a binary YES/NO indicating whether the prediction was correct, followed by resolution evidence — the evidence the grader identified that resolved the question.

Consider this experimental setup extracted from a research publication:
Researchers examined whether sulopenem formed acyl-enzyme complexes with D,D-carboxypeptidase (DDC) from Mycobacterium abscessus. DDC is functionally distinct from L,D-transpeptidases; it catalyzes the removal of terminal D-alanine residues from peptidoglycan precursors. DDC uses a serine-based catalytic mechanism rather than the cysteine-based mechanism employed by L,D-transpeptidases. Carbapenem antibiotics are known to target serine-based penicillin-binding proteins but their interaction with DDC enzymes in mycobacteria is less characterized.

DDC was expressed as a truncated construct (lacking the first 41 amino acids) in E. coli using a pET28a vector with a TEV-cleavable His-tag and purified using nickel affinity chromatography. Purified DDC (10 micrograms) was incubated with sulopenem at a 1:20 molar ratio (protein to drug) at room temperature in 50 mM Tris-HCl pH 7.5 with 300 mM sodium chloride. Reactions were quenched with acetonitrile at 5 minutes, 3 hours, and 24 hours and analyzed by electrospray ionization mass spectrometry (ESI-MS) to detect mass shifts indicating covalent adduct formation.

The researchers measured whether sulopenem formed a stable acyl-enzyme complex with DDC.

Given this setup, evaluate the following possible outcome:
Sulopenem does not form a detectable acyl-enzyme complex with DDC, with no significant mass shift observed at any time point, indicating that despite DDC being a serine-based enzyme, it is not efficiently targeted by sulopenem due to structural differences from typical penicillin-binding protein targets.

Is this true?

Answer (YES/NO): NO